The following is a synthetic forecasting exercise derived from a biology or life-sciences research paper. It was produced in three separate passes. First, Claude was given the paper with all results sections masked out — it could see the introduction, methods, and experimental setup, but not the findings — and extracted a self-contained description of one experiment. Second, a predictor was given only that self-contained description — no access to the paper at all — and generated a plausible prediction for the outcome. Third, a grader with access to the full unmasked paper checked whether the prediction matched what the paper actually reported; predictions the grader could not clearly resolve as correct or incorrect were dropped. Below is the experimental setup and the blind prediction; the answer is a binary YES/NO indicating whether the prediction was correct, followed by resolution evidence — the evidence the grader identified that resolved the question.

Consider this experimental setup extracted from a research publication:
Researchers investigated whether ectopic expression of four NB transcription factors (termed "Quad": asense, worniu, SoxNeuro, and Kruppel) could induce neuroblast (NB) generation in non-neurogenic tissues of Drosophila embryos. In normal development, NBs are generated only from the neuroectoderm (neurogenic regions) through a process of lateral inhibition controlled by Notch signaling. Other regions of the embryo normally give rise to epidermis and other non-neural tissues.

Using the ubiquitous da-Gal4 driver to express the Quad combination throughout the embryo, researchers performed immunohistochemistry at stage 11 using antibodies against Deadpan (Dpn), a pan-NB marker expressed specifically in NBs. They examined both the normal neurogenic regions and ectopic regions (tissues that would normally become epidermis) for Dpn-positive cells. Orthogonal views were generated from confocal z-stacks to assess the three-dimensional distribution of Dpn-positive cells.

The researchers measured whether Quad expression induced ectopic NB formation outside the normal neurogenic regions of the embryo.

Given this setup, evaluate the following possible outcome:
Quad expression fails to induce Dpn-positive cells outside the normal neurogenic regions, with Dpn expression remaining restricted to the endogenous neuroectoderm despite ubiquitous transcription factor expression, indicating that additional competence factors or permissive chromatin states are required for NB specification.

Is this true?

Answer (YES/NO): NO